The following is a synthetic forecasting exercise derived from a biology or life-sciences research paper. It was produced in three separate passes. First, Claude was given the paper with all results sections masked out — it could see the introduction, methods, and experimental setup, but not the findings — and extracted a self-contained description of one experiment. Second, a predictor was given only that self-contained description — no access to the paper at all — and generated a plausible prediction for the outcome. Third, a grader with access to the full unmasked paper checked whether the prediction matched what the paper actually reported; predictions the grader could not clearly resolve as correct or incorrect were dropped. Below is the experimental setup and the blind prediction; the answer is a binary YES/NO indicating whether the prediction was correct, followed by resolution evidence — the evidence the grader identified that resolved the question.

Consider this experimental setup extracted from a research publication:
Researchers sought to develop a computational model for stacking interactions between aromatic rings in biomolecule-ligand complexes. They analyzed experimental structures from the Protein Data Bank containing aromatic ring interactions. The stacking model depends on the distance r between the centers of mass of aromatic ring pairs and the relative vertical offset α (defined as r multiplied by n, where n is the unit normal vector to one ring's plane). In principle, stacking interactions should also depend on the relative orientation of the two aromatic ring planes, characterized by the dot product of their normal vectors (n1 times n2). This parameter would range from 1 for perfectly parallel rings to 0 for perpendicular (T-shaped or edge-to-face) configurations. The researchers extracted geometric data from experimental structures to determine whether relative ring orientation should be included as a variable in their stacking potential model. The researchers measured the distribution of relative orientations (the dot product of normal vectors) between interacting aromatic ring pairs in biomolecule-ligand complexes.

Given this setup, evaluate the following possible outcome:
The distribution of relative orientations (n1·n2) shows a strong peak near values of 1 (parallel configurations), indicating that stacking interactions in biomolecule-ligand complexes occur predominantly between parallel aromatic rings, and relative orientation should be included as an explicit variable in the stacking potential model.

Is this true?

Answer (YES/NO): NO